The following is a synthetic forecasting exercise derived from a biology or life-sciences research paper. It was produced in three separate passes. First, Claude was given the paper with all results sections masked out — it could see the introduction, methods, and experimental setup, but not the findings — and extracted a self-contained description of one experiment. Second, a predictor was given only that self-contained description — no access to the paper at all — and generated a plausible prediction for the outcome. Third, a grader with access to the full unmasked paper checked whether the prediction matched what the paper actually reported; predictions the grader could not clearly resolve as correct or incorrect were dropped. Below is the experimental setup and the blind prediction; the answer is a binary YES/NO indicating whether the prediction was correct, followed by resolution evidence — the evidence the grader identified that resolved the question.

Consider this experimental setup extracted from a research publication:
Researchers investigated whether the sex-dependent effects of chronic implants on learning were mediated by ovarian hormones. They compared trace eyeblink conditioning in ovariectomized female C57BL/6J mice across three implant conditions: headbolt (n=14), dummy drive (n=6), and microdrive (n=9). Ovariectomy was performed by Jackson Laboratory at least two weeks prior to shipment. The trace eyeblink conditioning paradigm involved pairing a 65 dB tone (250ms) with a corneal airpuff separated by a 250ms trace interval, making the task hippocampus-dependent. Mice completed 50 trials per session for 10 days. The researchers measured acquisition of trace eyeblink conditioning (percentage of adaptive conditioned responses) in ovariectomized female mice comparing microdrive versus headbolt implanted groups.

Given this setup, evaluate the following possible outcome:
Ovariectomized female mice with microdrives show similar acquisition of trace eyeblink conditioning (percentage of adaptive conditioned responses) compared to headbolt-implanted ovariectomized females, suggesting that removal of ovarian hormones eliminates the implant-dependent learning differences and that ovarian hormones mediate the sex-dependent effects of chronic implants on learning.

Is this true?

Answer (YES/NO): NO